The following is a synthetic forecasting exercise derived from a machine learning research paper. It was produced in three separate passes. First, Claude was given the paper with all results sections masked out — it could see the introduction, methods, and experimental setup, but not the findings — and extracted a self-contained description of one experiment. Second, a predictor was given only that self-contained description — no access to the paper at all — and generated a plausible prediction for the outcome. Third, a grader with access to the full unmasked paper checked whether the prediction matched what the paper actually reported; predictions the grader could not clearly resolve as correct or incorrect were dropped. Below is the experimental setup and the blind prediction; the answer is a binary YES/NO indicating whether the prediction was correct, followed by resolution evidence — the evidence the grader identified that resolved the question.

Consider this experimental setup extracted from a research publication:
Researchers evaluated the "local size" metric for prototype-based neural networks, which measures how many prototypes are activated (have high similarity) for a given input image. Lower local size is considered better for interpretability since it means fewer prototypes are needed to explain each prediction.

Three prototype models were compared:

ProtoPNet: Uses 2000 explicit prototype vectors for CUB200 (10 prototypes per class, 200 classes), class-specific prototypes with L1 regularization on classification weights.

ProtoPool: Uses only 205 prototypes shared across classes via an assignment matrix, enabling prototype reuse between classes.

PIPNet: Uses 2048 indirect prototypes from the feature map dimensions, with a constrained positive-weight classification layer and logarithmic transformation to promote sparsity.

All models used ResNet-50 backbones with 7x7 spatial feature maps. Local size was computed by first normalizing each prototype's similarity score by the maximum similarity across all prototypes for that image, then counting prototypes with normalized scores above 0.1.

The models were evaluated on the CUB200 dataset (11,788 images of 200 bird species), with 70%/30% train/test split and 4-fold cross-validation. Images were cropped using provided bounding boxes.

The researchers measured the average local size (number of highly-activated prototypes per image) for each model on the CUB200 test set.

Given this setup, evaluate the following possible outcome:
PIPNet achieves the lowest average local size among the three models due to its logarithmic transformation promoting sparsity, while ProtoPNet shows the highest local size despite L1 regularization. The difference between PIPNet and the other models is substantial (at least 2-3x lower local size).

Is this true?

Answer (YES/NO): YES